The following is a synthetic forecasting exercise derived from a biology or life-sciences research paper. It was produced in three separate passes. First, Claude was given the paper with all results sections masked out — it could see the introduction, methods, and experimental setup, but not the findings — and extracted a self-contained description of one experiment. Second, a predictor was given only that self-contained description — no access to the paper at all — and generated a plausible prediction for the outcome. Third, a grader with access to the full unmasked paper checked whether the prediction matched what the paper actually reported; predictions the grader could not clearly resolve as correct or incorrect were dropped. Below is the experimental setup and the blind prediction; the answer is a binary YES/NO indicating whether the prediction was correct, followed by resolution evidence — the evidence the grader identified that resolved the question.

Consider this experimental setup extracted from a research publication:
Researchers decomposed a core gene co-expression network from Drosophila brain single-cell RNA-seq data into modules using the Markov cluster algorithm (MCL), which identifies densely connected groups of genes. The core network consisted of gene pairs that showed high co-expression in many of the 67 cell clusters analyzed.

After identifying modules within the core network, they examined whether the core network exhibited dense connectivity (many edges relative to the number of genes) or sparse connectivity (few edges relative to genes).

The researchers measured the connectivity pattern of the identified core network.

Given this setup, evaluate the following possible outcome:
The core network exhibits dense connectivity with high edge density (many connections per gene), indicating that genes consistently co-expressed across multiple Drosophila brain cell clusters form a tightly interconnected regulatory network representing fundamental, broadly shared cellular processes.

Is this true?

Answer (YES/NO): YES